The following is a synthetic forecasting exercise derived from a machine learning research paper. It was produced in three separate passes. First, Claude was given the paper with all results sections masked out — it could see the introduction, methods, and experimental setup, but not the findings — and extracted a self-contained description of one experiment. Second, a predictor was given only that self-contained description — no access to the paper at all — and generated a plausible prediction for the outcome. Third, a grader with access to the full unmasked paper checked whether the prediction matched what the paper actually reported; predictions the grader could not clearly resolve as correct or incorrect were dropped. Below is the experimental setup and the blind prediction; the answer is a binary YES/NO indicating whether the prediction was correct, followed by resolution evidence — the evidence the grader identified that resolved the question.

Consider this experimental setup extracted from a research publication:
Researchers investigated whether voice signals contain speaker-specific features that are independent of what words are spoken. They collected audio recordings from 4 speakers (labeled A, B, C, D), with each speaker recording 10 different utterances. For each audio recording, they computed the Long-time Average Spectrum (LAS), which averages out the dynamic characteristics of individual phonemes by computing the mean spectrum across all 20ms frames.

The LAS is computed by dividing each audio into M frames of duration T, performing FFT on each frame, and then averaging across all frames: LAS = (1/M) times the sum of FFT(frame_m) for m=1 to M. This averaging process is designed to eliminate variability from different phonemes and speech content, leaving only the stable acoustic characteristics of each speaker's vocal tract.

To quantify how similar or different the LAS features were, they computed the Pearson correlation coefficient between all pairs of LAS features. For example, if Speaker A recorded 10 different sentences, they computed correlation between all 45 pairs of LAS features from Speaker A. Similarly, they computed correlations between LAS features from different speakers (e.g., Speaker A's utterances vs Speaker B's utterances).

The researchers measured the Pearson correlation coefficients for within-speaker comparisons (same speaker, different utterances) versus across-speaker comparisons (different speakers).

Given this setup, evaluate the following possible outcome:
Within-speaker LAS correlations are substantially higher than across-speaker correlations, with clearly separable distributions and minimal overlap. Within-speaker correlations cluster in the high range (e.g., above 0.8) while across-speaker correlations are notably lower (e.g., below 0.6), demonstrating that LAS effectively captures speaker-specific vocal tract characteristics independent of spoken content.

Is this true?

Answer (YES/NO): NO